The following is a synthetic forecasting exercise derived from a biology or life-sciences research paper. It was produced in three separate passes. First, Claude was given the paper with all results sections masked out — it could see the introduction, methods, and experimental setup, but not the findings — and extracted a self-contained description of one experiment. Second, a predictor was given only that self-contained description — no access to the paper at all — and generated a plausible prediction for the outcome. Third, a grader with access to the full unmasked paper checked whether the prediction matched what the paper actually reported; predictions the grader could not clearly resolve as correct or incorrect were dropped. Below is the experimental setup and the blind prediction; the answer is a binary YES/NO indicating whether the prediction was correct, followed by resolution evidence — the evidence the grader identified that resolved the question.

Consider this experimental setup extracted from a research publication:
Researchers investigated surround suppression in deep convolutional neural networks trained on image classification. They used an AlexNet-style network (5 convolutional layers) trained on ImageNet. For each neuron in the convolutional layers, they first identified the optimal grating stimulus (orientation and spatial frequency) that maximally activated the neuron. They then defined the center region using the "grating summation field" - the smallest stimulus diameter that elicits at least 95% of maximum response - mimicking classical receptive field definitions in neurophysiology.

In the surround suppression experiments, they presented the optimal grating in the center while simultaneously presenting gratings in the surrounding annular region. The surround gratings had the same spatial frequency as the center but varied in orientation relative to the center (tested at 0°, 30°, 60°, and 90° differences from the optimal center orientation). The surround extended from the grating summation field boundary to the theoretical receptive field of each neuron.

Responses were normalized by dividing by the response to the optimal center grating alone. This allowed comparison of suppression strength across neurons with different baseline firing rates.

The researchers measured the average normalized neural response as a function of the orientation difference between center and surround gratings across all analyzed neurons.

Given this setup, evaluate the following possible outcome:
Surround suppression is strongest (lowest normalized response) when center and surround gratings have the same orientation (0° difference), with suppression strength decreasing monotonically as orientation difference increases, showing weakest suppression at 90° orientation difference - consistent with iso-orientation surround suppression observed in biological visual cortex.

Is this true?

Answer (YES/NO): YES